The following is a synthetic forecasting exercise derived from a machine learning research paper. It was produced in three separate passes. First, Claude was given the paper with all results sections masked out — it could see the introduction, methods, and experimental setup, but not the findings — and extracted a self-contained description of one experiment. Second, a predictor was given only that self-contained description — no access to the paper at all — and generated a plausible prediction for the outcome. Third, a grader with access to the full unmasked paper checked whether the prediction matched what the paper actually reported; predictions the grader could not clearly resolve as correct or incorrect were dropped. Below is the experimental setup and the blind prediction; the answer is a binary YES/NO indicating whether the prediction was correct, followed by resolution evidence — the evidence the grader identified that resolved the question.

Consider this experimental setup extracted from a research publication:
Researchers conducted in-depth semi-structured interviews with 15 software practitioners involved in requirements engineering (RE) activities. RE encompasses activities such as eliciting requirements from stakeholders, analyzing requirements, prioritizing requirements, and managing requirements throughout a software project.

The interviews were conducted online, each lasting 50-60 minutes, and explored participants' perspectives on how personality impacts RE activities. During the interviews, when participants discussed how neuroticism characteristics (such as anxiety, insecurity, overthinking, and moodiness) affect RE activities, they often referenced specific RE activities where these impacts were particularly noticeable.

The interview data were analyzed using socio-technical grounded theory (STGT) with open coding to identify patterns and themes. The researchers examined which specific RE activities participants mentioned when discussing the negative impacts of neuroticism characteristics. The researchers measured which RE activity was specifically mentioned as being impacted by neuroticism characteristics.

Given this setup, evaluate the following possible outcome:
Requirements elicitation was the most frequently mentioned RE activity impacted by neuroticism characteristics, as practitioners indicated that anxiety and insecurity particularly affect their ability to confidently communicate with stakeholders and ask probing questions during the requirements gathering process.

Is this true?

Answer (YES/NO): YES